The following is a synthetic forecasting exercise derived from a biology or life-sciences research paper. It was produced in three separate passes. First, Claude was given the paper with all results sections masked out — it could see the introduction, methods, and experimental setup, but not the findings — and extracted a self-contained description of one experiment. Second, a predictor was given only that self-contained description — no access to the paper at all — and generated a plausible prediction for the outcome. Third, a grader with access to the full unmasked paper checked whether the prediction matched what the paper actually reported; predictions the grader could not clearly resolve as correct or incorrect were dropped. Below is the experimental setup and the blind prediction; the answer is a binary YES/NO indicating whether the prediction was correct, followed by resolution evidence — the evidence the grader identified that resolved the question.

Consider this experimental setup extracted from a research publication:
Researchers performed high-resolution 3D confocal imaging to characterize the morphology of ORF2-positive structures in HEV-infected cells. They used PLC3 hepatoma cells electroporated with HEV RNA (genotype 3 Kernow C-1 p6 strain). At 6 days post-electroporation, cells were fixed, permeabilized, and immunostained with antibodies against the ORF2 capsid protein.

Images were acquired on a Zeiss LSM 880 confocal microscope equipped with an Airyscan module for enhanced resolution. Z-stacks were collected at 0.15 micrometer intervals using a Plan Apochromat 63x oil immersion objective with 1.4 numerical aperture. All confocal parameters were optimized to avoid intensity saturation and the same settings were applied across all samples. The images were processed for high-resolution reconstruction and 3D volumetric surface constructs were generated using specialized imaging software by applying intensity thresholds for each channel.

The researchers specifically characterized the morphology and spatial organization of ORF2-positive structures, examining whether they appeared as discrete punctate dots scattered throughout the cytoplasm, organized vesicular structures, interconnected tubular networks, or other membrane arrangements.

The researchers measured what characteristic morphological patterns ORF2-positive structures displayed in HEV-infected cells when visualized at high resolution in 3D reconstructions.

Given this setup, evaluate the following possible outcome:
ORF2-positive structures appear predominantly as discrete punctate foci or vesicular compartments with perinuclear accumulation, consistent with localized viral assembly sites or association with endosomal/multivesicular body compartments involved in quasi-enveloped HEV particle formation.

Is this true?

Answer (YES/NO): NO